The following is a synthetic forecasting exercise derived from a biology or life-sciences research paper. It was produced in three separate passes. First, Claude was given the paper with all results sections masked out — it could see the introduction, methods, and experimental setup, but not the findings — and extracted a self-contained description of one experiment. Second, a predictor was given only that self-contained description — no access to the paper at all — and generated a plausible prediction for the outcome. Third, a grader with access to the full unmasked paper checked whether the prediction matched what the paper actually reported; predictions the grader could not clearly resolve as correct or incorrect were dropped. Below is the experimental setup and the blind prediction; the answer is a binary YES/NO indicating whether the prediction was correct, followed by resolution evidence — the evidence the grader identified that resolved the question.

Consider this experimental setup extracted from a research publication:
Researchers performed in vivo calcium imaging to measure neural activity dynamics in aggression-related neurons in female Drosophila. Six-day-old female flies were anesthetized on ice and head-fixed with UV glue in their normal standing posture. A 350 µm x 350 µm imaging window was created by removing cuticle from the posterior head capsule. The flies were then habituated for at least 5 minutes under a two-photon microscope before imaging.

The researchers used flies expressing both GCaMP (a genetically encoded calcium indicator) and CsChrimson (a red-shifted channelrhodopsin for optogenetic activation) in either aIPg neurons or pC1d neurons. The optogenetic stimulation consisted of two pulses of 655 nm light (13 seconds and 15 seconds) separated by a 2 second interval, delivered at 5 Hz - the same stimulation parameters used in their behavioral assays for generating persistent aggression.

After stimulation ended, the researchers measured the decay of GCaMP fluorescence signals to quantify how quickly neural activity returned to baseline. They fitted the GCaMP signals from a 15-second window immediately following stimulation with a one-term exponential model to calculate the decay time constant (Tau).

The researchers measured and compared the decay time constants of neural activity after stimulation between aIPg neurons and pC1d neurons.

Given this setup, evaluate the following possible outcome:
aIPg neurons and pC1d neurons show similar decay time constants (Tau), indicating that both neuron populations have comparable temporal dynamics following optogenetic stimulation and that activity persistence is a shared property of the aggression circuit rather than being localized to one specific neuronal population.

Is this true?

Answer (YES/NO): NO